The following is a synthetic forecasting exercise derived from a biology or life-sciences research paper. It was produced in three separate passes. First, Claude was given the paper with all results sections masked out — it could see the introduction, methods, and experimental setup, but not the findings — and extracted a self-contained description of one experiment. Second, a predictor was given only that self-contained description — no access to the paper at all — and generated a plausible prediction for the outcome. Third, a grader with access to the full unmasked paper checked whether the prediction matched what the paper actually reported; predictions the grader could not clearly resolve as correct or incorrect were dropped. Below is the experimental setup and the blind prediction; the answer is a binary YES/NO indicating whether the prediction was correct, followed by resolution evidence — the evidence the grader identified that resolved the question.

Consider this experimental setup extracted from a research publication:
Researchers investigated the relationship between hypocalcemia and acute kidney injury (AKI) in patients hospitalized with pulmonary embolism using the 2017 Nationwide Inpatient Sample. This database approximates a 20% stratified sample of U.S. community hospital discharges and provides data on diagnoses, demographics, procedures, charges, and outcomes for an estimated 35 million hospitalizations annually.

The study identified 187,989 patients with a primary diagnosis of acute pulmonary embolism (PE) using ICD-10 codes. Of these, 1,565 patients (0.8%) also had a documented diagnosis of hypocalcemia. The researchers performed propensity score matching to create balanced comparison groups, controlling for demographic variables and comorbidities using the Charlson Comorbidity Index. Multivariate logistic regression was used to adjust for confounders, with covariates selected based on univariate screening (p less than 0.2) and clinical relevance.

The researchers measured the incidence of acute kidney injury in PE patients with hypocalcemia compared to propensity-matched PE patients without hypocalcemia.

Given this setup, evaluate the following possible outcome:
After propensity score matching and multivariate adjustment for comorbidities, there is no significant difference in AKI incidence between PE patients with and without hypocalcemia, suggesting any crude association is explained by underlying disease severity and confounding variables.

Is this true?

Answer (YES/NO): NO